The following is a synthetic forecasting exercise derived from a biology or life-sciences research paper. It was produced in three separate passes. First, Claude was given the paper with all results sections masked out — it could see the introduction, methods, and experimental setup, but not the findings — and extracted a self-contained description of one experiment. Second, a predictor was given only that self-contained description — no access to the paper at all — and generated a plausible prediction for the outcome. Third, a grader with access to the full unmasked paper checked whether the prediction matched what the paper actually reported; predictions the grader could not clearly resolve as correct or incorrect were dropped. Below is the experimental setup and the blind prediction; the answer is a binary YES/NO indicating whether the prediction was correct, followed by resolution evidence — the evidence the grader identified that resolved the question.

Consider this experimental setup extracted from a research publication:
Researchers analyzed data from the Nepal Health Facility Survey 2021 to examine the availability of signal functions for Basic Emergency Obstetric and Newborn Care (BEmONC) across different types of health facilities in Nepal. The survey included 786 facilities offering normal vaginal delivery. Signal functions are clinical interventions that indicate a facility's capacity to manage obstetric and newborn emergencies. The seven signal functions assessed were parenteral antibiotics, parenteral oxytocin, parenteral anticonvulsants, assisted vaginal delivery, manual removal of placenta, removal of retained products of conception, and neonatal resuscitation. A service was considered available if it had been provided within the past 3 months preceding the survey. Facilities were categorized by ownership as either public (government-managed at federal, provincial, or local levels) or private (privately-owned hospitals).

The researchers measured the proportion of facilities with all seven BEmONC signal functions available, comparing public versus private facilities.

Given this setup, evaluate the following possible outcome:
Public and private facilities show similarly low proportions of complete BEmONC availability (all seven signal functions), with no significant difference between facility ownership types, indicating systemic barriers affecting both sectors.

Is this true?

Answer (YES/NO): NO